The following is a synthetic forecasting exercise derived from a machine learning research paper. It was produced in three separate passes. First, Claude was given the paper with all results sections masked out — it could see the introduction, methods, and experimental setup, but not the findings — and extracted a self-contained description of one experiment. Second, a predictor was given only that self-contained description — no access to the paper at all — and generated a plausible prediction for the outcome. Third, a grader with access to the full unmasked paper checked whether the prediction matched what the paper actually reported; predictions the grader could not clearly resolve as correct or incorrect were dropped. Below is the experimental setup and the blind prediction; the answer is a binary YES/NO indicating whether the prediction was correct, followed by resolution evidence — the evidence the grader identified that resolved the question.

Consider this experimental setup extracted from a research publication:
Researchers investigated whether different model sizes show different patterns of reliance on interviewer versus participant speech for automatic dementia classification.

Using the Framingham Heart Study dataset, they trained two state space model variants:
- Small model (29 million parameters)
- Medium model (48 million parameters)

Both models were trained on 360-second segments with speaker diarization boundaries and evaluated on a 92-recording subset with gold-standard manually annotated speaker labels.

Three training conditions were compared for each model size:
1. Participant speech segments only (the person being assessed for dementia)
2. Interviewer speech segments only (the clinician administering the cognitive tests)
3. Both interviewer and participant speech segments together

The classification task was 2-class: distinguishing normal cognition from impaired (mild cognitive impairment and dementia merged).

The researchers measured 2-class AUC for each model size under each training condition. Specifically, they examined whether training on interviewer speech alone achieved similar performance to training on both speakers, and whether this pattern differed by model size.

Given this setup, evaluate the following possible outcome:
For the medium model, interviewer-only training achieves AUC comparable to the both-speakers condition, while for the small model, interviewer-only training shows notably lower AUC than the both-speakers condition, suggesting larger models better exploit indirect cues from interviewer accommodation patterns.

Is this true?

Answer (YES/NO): NO